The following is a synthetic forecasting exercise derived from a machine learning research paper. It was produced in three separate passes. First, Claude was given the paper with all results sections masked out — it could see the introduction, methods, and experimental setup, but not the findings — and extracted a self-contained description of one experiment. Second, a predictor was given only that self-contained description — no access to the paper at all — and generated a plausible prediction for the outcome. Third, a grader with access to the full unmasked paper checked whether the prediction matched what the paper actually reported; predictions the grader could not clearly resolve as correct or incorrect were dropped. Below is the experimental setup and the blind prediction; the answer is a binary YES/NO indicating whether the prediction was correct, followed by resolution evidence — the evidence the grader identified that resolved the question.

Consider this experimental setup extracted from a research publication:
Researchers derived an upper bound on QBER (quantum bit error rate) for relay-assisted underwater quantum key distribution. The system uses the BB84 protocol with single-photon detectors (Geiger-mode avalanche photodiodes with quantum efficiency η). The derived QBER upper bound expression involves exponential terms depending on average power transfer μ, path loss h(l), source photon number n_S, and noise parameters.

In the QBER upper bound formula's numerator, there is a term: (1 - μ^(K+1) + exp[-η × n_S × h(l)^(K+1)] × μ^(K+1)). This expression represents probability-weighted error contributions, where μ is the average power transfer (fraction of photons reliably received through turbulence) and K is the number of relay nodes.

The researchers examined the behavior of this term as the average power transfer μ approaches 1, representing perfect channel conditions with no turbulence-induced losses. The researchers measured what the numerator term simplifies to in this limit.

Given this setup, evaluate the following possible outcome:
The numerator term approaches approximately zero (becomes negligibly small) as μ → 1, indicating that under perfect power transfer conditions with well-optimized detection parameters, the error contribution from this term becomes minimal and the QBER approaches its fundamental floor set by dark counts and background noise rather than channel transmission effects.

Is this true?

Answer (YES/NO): NO